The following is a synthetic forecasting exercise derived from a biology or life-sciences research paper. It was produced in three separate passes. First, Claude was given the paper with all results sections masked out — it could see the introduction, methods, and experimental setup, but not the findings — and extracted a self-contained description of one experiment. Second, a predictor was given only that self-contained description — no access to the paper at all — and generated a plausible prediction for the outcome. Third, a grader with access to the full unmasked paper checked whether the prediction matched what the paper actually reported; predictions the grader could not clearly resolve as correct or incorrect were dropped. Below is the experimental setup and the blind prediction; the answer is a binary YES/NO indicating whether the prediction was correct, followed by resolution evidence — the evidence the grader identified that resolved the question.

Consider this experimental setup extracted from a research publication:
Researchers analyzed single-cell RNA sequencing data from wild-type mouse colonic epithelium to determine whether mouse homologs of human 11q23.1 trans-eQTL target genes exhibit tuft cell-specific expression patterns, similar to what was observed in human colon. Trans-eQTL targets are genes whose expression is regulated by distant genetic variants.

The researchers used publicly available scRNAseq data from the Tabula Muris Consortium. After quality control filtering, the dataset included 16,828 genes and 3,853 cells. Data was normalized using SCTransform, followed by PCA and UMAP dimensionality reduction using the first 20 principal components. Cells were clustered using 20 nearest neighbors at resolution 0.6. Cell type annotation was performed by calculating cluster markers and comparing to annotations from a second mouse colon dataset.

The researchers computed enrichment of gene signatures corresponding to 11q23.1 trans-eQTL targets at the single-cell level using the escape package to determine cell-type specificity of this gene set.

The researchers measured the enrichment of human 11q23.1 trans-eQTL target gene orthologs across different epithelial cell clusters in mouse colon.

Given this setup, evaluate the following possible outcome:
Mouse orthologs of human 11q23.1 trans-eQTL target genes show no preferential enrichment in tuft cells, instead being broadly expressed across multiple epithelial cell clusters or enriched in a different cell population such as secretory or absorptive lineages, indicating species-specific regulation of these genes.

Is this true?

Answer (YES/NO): NO